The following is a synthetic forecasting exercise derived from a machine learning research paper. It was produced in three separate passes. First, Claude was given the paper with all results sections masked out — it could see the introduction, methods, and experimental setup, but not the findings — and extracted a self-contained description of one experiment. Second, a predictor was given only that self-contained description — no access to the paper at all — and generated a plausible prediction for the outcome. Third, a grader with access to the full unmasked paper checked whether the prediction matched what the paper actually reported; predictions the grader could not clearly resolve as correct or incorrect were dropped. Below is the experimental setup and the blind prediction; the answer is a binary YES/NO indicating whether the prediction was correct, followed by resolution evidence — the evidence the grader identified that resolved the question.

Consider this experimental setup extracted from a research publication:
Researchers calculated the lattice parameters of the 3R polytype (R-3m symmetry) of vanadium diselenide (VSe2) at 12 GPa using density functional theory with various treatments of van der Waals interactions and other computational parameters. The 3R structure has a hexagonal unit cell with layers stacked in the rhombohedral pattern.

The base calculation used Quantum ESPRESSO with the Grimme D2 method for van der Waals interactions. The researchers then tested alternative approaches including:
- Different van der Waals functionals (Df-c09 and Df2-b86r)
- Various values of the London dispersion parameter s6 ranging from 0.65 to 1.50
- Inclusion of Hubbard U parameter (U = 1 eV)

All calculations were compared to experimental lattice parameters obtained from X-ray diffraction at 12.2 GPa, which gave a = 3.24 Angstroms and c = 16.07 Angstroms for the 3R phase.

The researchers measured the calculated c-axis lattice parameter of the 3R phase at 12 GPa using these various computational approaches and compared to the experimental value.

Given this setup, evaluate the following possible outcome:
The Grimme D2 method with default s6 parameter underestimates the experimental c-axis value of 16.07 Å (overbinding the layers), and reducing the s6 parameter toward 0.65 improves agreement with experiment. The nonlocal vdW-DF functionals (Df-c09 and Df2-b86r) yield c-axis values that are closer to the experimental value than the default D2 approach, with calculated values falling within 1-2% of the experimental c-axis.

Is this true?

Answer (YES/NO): NO